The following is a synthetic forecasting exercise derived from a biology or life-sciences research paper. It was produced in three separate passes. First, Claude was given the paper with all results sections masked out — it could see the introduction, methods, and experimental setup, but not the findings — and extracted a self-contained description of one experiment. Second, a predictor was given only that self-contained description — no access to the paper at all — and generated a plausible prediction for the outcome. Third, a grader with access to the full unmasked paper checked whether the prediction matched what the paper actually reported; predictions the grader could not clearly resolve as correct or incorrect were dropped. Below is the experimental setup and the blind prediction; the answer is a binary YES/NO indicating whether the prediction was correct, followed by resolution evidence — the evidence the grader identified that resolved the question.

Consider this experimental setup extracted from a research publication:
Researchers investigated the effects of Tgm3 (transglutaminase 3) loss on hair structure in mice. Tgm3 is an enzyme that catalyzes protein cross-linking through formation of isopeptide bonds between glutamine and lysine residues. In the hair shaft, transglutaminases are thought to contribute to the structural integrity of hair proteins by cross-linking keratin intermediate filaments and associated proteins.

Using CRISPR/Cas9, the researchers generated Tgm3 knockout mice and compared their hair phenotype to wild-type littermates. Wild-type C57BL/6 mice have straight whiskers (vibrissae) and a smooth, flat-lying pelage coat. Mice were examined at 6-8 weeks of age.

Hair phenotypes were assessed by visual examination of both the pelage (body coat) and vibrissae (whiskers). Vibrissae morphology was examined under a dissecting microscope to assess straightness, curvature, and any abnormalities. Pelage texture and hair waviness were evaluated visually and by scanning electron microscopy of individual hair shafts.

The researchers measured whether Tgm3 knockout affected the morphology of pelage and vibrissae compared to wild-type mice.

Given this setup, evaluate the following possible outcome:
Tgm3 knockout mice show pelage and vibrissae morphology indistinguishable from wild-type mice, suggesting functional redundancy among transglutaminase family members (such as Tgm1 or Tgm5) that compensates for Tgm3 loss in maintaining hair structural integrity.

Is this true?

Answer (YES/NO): NO